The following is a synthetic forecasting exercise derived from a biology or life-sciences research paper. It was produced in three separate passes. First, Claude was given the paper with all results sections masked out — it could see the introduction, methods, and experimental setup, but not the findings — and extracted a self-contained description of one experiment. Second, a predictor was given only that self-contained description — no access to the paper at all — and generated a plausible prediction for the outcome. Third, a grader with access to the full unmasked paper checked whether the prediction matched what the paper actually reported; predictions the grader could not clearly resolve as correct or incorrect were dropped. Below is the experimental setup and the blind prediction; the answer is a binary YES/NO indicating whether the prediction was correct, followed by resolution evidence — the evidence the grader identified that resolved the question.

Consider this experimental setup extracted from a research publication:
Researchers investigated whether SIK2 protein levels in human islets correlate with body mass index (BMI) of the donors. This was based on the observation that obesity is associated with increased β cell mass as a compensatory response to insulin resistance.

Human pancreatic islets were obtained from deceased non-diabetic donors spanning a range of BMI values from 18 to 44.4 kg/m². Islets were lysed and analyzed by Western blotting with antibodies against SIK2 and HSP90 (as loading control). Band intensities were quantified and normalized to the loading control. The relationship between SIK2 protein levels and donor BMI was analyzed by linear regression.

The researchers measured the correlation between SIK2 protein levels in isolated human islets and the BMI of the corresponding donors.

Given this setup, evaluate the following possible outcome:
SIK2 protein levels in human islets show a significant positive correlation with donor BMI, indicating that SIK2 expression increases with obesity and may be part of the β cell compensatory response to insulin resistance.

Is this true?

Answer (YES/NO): YES